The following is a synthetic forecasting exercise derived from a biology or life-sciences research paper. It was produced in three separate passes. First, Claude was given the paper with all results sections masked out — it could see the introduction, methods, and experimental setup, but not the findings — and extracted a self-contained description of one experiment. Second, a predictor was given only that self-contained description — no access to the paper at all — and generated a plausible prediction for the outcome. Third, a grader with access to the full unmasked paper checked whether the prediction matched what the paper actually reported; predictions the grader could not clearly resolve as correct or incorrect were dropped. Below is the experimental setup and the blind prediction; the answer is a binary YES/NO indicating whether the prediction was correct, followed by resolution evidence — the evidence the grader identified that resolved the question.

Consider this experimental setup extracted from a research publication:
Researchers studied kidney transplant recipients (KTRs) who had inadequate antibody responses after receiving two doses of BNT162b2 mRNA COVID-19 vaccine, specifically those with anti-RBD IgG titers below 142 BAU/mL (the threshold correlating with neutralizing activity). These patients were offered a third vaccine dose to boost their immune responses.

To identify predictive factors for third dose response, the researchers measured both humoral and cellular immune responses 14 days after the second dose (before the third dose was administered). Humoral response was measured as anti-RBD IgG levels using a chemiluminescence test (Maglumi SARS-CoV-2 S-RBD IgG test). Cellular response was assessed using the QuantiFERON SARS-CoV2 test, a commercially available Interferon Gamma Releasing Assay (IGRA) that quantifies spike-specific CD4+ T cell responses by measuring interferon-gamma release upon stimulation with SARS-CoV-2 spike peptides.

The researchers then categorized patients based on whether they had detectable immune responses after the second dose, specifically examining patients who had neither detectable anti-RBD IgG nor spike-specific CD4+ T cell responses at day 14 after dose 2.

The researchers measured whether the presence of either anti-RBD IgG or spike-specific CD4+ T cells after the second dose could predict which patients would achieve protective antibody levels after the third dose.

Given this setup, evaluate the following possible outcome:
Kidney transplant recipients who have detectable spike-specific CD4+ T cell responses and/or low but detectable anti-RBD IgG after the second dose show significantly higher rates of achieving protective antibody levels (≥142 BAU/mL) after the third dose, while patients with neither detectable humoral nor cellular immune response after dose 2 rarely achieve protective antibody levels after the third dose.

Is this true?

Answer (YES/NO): YES